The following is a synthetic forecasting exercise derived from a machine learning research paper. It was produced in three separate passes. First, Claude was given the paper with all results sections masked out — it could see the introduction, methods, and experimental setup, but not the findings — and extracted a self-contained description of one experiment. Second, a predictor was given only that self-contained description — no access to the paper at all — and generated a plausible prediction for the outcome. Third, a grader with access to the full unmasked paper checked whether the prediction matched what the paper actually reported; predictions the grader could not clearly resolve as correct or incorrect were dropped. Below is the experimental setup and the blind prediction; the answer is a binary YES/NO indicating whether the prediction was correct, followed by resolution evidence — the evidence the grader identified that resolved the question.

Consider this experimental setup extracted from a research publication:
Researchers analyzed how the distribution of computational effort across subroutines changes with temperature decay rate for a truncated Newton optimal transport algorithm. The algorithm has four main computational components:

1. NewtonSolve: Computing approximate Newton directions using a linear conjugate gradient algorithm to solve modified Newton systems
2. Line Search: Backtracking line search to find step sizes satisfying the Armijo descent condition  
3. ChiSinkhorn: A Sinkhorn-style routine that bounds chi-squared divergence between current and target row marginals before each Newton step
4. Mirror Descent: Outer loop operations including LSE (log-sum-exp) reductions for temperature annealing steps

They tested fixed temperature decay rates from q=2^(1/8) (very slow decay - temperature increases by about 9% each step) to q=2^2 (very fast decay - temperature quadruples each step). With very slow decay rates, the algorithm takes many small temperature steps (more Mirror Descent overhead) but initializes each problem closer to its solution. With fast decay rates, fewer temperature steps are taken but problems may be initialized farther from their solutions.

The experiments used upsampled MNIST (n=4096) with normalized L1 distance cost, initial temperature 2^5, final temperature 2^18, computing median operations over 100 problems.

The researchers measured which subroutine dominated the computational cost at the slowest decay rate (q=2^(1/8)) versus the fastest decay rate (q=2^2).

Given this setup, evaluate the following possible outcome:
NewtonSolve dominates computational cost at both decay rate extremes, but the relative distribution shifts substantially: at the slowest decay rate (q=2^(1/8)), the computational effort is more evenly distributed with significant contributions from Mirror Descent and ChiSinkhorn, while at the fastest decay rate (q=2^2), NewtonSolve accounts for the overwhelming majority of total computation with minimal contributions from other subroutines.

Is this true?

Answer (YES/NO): NO